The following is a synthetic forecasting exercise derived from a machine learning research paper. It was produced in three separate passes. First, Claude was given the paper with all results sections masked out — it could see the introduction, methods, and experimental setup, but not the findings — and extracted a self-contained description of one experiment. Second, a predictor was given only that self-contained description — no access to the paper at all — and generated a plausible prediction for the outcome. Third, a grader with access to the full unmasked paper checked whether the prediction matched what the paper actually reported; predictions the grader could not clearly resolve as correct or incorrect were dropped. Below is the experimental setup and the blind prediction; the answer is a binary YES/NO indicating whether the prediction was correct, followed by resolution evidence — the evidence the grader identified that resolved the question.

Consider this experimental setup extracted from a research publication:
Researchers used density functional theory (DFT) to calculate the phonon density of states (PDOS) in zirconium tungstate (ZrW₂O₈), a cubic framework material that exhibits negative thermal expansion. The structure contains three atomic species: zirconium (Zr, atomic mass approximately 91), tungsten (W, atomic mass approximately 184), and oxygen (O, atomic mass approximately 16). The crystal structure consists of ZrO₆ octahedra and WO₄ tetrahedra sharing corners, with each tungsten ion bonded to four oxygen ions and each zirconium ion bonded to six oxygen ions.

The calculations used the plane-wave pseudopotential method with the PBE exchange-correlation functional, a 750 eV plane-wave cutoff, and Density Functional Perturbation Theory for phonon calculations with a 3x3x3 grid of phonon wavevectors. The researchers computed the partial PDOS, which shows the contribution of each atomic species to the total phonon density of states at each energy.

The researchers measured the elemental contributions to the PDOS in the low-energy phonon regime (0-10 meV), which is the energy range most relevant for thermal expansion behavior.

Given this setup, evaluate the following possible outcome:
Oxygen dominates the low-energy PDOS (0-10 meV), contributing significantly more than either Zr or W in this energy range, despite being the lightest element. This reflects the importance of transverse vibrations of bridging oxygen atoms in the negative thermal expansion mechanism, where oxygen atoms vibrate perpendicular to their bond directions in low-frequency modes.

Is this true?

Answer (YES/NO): NO